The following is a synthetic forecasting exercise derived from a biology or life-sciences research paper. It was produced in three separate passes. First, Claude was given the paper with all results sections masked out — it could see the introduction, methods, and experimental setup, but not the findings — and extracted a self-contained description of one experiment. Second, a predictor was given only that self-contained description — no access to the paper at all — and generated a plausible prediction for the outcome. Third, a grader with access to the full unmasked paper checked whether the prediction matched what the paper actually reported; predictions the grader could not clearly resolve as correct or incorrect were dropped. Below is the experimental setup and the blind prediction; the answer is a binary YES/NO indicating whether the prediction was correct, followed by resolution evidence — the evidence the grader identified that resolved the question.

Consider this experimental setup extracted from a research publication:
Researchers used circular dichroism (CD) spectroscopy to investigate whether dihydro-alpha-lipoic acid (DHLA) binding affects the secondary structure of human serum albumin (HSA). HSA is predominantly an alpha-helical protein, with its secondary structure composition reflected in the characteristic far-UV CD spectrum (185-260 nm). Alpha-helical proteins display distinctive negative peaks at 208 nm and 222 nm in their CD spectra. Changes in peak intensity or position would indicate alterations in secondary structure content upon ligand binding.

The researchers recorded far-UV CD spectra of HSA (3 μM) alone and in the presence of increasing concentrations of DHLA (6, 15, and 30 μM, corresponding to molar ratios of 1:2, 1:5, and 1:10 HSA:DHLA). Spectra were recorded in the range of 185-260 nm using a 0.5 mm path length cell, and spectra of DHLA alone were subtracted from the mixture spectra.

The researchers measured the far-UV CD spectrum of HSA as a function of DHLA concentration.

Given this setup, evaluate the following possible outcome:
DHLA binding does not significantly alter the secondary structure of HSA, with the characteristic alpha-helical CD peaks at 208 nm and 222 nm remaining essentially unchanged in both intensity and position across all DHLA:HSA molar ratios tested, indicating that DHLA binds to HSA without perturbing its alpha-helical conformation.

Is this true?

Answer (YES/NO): YES